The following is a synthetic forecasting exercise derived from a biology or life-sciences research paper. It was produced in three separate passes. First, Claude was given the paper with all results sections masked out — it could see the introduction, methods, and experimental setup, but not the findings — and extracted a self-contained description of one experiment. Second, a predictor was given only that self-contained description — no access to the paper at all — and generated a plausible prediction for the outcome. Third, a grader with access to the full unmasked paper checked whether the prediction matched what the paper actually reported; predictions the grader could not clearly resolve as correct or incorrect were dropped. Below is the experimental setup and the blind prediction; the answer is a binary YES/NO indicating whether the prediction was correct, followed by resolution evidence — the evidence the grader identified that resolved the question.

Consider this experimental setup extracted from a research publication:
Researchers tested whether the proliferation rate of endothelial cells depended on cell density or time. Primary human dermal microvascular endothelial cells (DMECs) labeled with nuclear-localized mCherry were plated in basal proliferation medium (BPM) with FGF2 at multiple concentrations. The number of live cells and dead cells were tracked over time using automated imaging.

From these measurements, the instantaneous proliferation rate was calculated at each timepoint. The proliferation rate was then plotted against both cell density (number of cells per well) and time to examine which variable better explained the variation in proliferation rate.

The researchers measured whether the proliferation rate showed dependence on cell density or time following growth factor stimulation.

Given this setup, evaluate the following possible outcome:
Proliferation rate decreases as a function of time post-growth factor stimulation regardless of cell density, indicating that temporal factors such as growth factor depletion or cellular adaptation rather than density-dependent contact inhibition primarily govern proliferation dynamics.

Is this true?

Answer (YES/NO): NO